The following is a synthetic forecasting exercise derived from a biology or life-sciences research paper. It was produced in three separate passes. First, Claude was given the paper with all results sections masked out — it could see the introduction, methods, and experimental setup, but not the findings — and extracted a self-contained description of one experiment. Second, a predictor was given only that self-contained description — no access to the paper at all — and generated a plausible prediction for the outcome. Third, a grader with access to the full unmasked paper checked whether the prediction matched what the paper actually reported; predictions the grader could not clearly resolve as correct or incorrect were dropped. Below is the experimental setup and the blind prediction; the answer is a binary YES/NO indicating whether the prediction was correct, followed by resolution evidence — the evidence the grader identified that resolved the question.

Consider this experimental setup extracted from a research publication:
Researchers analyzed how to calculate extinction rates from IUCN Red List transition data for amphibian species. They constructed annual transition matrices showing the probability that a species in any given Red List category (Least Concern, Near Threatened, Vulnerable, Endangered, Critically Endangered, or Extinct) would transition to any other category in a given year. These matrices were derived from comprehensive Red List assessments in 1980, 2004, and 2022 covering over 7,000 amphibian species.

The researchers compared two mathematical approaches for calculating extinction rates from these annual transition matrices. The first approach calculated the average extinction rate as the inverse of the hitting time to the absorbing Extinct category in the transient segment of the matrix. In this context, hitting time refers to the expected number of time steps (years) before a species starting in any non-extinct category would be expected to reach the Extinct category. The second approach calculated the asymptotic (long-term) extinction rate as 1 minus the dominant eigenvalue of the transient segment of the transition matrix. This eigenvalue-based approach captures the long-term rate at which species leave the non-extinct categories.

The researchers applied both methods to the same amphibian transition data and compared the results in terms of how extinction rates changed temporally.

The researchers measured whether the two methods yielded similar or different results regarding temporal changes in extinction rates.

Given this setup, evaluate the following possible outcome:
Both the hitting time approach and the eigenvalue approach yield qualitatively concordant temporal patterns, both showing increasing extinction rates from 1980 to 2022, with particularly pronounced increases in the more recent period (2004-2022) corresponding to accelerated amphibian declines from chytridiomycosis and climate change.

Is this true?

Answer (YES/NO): NO